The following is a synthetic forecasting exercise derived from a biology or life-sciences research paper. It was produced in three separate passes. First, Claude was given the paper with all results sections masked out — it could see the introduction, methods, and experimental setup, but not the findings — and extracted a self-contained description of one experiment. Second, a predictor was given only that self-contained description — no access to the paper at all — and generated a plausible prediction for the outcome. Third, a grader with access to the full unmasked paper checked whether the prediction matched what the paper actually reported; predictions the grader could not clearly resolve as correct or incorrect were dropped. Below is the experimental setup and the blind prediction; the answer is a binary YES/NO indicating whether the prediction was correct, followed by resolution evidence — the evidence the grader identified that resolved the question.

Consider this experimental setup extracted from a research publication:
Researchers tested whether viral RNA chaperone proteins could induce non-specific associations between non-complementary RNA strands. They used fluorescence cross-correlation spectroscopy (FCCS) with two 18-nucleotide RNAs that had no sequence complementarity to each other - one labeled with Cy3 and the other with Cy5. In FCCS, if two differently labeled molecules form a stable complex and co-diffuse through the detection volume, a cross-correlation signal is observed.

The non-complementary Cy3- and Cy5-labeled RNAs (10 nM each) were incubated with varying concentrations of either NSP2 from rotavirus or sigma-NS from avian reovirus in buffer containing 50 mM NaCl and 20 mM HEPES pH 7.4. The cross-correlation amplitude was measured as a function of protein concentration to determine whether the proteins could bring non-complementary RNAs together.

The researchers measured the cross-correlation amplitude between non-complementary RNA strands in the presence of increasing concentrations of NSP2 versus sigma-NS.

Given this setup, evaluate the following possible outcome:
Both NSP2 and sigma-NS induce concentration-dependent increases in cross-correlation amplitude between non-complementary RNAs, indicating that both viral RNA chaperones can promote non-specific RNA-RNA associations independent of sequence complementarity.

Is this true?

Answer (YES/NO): YES